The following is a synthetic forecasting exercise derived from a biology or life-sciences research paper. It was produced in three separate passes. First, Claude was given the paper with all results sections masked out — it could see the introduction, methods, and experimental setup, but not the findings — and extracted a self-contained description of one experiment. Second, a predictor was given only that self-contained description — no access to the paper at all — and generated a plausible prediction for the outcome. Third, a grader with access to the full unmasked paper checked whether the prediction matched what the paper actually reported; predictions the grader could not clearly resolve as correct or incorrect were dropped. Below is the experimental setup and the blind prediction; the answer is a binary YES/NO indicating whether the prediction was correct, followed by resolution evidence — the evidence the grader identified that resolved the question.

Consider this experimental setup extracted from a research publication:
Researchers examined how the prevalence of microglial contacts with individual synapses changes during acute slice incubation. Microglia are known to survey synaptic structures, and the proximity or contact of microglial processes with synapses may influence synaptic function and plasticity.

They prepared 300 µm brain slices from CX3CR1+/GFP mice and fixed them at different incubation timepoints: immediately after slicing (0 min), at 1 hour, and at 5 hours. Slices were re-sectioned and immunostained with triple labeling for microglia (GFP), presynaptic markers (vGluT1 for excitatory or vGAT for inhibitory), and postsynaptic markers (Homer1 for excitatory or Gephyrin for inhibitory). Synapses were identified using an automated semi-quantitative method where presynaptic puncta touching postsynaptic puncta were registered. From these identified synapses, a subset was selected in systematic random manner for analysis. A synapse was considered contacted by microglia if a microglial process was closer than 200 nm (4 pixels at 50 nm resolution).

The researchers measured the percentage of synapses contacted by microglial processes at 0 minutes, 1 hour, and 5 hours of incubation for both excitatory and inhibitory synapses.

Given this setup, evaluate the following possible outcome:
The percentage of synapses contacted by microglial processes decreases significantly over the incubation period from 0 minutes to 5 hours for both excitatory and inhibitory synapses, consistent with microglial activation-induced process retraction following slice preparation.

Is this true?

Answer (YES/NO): YES